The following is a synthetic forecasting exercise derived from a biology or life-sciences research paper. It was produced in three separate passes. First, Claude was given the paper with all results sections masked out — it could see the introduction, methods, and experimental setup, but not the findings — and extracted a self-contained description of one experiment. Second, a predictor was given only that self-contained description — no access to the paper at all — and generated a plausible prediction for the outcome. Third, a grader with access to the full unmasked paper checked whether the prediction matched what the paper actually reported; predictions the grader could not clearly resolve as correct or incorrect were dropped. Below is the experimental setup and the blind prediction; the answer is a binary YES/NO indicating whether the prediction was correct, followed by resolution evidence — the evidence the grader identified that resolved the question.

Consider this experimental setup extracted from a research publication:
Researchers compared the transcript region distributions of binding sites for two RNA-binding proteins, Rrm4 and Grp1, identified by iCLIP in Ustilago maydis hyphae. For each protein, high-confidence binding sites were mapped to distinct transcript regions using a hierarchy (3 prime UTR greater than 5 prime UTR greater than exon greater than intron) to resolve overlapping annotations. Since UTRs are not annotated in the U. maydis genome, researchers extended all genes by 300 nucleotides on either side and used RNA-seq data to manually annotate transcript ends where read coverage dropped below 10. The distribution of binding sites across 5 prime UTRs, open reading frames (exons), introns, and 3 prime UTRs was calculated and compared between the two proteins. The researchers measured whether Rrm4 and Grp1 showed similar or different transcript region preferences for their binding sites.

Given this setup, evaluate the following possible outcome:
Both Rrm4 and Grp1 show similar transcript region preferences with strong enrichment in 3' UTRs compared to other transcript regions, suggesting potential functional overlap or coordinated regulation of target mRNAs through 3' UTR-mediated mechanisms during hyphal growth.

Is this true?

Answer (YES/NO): NO